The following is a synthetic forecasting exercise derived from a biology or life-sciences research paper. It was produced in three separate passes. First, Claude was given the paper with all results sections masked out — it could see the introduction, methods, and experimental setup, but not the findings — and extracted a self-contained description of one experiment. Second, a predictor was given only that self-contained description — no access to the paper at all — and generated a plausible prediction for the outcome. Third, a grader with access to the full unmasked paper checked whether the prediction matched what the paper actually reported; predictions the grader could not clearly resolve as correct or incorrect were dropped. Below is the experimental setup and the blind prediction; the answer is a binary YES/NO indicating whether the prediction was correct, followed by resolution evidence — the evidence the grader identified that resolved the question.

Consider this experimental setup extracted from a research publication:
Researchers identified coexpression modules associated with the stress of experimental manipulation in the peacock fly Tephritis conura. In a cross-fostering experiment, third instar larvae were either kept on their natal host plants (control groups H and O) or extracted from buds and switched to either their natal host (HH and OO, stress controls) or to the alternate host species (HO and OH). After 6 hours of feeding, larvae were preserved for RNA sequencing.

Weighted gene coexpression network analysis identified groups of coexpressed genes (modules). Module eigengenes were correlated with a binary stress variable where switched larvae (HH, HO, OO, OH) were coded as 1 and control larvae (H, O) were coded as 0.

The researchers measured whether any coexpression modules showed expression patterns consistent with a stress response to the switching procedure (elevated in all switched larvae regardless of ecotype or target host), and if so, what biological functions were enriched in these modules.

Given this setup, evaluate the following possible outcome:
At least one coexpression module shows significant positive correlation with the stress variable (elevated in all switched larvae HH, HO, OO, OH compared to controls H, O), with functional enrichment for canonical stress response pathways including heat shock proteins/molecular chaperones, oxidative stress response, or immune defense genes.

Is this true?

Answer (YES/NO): YES